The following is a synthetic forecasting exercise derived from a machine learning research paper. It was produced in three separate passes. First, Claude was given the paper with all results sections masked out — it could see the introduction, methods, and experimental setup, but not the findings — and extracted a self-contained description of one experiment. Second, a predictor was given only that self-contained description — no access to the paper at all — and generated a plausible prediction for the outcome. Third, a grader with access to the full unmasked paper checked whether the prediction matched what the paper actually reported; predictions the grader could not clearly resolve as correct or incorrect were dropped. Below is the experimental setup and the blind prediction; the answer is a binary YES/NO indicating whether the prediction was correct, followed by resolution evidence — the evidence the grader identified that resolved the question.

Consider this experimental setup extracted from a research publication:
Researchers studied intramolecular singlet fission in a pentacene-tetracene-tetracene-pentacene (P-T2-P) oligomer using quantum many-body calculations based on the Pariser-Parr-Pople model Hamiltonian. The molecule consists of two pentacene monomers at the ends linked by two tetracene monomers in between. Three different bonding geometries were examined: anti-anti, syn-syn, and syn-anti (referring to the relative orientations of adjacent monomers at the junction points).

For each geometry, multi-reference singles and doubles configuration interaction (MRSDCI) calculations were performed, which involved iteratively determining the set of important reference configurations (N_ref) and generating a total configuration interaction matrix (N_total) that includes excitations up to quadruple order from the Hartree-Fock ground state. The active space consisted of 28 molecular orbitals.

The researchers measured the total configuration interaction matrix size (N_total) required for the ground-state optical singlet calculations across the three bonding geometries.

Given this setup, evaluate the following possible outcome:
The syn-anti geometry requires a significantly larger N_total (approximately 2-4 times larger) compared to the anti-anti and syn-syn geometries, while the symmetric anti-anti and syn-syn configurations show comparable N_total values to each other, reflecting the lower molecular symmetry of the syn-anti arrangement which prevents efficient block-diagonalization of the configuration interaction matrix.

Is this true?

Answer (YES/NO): NO